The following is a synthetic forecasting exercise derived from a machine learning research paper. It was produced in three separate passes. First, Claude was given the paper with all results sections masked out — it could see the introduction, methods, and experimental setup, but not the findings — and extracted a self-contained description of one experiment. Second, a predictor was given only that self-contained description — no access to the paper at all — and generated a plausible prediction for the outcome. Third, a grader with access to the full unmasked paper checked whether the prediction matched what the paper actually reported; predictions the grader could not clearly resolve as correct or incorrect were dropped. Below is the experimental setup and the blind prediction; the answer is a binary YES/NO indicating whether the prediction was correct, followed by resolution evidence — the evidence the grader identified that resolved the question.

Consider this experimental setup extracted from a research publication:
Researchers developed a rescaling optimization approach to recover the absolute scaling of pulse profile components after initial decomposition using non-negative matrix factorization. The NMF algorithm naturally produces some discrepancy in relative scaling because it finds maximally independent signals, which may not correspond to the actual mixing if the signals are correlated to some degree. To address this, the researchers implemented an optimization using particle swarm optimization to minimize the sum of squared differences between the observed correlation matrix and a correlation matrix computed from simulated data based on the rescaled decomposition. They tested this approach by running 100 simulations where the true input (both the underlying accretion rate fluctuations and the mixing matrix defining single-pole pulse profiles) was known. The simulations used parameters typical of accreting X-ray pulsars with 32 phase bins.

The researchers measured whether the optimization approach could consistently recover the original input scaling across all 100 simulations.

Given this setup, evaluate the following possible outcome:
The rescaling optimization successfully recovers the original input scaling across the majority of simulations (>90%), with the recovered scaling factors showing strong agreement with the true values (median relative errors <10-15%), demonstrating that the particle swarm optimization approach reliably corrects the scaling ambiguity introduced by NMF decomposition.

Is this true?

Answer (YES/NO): YES